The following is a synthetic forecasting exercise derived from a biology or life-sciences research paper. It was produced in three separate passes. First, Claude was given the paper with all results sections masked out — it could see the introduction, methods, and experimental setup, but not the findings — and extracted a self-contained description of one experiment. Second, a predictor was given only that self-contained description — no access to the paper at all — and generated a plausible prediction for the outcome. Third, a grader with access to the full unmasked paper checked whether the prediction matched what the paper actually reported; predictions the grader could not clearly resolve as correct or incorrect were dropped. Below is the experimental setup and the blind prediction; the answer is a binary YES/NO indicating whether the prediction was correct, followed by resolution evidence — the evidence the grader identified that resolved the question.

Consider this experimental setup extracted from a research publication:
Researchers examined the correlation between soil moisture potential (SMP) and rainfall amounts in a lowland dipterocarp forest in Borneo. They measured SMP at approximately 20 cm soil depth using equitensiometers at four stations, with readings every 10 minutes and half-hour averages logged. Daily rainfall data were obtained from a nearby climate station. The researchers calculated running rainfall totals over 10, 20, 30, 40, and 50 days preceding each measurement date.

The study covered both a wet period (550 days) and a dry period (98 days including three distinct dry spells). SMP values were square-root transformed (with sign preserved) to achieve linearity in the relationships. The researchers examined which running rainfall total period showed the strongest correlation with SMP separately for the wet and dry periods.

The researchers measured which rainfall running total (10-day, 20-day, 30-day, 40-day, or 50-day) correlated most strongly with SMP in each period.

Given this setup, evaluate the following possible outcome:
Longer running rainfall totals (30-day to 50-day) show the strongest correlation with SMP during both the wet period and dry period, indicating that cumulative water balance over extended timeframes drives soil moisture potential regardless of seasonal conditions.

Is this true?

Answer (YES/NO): NO